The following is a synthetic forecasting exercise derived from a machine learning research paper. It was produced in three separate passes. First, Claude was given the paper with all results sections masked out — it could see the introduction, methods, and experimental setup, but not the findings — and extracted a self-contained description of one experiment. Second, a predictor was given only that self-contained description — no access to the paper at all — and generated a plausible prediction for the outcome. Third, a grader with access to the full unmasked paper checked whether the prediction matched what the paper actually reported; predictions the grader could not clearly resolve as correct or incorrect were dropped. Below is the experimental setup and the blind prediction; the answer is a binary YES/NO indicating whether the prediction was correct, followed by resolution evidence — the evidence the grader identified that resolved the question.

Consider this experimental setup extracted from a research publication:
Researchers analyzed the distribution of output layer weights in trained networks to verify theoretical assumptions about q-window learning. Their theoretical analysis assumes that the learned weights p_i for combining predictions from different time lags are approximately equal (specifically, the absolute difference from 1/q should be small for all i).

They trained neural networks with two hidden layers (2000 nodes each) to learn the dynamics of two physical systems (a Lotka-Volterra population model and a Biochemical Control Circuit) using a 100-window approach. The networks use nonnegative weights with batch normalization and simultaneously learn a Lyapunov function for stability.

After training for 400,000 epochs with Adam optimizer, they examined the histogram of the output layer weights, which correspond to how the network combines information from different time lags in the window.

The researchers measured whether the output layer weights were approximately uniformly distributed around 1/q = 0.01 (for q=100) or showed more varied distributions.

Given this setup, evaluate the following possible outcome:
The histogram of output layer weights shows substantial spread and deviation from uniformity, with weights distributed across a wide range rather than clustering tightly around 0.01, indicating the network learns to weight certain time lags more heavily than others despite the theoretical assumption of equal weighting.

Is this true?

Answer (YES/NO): NO